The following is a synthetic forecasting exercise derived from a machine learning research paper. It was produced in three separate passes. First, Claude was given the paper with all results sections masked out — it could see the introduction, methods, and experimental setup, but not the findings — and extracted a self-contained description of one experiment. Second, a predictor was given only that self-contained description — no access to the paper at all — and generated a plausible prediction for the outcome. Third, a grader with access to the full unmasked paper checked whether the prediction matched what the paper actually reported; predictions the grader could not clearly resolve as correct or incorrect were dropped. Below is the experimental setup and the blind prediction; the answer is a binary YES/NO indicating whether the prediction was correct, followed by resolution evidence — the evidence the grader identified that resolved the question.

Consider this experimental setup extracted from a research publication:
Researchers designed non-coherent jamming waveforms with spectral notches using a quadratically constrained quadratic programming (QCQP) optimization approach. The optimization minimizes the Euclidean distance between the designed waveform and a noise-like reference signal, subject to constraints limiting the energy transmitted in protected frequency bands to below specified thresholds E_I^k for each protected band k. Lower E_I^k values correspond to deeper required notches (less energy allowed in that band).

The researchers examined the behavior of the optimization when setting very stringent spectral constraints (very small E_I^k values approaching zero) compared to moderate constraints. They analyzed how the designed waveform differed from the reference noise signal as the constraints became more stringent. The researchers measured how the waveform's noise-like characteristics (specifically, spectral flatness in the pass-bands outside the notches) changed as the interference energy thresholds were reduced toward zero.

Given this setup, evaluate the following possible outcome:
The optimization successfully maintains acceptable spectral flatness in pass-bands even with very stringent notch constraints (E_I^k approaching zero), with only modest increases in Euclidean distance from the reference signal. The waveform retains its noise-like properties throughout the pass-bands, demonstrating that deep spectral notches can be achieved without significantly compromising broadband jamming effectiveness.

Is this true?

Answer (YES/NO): NO